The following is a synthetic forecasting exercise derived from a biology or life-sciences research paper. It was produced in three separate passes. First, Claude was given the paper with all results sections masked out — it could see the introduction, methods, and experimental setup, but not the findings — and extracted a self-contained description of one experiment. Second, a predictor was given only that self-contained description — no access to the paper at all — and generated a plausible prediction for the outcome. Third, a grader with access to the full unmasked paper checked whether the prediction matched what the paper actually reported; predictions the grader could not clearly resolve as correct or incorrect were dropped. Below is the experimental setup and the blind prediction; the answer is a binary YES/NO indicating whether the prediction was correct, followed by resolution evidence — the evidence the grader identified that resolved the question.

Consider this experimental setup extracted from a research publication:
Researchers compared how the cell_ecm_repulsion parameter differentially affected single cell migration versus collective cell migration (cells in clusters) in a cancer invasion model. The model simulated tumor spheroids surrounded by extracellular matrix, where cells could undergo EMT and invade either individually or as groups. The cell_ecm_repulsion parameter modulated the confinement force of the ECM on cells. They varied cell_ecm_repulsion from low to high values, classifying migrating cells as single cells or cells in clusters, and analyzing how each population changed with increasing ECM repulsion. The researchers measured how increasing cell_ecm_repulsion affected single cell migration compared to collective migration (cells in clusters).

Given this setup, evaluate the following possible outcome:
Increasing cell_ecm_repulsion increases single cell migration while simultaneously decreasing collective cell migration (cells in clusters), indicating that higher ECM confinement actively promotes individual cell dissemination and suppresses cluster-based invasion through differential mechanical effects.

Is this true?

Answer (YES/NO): NO